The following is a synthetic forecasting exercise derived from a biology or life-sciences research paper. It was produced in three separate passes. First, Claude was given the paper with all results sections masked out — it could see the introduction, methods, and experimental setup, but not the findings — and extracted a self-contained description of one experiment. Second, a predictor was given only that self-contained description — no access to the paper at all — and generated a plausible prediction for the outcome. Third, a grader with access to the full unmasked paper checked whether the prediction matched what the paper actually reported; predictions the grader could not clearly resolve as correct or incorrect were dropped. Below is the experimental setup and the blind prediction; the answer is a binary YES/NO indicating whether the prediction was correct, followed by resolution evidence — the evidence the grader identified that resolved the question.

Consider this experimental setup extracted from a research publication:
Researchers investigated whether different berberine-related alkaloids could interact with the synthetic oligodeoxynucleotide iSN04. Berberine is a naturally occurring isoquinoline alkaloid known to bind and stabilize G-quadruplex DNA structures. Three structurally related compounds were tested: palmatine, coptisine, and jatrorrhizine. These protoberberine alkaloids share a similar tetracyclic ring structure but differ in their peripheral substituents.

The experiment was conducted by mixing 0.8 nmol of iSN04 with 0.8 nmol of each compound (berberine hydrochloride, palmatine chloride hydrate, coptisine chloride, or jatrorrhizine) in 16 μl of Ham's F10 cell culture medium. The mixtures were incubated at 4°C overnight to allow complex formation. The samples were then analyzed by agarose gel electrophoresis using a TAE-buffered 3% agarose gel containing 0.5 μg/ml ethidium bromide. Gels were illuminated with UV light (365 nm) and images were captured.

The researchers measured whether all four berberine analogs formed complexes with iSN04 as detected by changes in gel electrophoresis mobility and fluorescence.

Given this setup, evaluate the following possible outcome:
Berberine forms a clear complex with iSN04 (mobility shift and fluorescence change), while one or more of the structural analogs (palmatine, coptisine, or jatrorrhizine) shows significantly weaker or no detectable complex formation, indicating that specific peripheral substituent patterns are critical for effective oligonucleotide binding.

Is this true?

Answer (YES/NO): YES